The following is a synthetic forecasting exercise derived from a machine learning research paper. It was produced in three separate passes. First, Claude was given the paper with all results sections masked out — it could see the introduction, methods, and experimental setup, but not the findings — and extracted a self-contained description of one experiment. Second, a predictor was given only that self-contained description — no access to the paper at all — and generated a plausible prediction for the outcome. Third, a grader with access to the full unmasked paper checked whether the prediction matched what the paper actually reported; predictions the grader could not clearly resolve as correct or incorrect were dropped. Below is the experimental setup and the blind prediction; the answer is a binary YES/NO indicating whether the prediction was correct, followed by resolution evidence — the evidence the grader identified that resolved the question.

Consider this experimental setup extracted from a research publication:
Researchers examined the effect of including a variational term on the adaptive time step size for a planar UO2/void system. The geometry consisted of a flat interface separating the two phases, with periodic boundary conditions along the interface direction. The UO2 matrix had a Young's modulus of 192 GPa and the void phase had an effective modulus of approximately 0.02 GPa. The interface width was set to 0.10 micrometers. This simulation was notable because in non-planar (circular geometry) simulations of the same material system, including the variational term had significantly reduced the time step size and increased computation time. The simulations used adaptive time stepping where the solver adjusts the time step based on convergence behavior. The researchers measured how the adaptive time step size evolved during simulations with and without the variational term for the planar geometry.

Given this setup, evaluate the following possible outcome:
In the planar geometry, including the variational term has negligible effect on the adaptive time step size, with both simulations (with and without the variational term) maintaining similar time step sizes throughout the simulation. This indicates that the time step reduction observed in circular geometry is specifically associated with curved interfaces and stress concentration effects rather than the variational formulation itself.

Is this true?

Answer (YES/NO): YES